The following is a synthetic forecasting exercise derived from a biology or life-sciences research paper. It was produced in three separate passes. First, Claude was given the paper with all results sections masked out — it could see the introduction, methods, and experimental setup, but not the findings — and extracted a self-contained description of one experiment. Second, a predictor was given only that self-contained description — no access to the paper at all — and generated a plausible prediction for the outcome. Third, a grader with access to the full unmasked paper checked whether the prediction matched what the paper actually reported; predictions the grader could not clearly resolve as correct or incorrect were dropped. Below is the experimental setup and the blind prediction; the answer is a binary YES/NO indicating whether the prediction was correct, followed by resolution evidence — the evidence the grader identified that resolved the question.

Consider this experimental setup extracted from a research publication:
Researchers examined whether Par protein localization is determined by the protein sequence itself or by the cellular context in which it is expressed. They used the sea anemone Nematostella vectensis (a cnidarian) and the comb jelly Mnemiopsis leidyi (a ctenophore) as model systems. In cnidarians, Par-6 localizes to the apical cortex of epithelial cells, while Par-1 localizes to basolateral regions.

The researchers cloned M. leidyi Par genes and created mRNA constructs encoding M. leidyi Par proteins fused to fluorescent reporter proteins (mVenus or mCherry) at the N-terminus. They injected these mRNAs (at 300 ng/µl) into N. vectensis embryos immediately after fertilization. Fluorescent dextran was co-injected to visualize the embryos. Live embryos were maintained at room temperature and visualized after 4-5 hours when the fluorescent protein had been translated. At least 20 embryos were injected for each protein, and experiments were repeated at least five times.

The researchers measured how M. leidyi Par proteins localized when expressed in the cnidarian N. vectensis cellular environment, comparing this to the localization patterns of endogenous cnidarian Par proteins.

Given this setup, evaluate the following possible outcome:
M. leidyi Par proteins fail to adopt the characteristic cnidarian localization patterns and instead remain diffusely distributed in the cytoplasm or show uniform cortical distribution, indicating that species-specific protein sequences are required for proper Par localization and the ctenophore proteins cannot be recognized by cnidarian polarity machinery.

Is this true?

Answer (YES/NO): NO